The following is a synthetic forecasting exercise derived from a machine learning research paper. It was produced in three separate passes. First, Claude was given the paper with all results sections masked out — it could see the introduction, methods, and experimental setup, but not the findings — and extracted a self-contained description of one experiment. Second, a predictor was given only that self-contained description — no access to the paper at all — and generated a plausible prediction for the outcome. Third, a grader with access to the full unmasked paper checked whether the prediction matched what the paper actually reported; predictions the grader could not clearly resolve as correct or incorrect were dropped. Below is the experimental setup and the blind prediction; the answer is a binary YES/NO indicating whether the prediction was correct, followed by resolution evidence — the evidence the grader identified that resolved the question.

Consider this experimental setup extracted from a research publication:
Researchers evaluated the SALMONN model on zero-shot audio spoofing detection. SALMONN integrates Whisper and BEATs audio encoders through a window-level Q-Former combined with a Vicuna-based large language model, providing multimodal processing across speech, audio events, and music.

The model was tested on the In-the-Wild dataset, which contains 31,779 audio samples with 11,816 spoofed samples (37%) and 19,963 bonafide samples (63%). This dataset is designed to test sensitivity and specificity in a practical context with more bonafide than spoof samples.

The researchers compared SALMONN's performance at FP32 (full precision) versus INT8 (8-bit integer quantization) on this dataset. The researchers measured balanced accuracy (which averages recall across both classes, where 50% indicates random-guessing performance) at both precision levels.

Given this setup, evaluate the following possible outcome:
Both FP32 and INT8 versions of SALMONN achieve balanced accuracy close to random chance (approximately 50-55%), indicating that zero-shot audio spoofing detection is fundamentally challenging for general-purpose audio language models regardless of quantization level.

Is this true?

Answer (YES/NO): NO